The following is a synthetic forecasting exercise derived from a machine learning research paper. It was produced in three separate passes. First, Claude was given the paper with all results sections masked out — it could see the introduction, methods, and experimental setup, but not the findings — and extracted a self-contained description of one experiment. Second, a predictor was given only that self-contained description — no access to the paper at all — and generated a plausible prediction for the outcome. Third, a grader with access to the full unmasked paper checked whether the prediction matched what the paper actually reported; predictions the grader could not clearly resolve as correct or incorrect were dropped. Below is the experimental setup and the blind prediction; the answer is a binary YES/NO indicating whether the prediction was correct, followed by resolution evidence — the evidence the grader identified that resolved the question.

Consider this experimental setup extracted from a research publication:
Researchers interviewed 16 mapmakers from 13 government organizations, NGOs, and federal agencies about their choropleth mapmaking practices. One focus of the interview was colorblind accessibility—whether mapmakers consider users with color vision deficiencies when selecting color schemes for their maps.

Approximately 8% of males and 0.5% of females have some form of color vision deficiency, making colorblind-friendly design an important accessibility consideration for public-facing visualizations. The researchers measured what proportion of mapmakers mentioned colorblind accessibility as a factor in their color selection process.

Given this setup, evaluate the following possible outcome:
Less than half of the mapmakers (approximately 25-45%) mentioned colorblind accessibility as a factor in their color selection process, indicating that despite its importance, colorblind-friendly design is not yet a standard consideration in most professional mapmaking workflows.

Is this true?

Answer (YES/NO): NO